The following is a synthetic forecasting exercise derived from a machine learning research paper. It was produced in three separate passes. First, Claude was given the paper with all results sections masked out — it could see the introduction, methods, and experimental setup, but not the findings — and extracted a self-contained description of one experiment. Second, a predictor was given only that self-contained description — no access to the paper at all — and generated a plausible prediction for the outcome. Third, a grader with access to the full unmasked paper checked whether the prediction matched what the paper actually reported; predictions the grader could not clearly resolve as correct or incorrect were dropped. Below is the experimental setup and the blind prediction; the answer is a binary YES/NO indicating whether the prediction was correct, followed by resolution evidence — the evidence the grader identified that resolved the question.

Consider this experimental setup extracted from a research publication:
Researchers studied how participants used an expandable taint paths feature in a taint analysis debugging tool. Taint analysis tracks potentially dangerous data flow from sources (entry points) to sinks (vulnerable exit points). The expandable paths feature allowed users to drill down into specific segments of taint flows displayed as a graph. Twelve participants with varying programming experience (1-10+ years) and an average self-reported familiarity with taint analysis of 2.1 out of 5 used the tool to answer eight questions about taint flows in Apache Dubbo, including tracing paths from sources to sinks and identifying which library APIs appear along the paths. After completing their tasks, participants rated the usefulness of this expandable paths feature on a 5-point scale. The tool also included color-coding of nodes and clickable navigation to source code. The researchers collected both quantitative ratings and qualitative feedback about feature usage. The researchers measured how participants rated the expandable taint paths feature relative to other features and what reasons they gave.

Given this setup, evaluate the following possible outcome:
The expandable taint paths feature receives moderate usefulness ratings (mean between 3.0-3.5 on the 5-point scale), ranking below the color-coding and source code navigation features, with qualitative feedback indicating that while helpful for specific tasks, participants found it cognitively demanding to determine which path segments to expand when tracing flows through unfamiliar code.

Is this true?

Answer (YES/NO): NO